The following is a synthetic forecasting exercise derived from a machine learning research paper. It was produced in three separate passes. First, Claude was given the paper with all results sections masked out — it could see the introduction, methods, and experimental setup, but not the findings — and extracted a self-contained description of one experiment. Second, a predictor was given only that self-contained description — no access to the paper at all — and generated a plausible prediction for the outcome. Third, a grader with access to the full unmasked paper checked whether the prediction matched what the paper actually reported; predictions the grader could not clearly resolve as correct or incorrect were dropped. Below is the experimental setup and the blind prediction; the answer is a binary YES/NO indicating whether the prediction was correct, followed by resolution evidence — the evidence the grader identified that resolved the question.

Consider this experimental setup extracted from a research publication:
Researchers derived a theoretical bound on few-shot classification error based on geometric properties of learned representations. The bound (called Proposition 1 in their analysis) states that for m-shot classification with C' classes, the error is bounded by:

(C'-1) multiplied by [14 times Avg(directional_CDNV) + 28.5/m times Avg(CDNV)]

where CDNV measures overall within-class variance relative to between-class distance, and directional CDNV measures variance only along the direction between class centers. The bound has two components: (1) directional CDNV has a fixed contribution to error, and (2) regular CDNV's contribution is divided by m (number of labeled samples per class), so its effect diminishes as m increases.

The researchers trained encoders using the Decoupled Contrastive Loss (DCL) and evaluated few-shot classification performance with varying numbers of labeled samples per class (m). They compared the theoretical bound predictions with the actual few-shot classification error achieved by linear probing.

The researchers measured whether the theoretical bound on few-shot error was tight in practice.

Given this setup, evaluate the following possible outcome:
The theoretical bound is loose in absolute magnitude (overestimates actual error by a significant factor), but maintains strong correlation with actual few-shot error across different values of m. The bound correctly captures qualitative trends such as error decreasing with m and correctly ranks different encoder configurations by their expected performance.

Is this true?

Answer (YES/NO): NO